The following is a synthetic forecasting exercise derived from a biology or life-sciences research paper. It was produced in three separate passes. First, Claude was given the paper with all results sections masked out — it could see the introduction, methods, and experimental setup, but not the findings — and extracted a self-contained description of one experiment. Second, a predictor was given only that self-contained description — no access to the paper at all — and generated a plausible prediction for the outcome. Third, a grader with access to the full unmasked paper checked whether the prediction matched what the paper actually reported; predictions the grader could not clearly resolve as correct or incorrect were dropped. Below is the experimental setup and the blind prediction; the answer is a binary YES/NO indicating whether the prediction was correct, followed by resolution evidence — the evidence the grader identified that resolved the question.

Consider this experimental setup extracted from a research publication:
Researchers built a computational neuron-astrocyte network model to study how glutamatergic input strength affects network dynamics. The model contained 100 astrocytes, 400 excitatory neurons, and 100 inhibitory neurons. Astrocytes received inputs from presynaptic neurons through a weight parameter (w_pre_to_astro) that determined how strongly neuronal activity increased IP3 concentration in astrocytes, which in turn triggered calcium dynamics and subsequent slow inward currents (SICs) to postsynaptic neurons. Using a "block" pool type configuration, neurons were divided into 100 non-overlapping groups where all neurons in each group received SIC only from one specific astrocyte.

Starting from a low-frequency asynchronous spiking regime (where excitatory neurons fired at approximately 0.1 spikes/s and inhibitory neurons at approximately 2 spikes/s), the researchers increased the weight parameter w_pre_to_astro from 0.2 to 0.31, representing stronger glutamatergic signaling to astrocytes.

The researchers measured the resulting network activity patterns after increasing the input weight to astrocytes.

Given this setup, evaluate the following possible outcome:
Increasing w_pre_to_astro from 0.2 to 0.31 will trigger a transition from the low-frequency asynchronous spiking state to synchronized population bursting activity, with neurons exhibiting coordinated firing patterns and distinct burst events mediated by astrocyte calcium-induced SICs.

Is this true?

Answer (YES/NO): YES